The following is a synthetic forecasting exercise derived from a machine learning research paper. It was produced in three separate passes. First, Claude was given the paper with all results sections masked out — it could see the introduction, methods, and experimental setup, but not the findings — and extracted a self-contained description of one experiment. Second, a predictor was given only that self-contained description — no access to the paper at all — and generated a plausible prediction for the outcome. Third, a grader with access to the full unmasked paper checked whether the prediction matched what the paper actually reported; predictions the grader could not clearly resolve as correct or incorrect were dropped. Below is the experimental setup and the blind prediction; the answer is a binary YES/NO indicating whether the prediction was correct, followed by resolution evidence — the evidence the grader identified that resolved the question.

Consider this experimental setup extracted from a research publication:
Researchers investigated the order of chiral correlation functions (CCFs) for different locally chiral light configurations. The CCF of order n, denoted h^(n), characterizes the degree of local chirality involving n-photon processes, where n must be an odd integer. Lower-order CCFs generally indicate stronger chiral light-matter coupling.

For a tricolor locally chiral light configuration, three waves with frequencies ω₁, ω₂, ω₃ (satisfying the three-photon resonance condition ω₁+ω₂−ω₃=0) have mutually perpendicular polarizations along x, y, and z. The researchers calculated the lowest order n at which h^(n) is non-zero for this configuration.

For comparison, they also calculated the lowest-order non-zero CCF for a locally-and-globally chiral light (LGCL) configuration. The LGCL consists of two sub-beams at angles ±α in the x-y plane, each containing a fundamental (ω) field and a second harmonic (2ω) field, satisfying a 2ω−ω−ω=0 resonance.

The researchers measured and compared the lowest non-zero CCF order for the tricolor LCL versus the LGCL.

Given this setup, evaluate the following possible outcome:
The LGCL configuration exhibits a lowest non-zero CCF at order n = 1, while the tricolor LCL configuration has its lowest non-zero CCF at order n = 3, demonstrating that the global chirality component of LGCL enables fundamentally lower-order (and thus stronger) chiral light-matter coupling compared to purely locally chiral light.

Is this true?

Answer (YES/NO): NO